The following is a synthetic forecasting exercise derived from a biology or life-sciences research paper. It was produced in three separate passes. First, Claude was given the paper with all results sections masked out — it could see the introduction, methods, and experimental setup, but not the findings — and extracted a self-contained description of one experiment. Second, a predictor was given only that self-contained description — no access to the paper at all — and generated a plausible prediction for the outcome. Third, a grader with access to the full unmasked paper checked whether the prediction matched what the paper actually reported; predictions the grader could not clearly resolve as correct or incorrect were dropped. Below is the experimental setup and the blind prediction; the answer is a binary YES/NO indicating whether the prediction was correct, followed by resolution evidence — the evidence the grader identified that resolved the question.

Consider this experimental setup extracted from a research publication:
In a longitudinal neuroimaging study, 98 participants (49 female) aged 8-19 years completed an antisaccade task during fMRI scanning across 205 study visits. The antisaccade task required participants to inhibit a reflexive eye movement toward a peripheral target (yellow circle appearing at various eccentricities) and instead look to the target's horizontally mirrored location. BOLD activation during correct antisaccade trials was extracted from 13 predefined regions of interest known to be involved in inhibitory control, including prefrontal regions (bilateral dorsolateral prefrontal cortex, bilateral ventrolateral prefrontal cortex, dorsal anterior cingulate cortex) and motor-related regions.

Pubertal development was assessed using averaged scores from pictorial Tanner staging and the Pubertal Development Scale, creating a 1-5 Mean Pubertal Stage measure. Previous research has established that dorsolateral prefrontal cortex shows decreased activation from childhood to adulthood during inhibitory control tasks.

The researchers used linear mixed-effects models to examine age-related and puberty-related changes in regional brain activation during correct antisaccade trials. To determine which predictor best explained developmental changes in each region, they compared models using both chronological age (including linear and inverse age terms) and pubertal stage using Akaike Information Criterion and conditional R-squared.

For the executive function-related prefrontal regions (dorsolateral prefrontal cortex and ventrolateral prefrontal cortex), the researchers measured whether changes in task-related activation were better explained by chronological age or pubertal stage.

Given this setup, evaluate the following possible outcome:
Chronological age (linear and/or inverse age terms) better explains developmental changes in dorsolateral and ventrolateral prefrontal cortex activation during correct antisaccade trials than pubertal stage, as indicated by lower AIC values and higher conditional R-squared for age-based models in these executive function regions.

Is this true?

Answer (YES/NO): NO